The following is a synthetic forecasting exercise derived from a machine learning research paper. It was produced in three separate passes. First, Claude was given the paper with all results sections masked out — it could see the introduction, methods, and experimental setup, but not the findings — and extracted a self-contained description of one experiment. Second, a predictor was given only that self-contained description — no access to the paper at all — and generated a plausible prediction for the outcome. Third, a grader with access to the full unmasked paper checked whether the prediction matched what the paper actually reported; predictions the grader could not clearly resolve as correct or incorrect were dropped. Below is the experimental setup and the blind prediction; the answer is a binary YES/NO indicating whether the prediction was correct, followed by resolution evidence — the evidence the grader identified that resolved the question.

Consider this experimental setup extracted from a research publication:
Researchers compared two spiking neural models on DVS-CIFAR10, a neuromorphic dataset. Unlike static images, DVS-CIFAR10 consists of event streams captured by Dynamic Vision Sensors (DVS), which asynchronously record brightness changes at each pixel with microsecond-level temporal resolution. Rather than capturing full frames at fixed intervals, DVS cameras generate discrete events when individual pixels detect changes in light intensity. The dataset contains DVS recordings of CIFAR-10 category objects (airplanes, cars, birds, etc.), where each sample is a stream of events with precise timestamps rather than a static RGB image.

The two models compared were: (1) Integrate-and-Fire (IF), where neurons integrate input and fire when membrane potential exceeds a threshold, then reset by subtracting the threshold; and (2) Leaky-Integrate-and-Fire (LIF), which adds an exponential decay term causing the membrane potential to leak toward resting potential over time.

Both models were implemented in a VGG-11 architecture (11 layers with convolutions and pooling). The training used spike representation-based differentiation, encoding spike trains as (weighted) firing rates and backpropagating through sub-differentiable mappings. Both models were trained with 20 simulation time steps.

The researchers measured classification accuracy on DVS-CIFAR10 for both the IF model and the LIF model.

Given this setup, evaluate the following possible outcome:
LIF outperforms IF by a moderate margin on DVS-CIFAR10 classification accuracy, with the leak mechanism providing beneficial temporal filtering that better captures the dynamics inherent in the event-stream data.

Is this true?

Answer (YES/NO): YES